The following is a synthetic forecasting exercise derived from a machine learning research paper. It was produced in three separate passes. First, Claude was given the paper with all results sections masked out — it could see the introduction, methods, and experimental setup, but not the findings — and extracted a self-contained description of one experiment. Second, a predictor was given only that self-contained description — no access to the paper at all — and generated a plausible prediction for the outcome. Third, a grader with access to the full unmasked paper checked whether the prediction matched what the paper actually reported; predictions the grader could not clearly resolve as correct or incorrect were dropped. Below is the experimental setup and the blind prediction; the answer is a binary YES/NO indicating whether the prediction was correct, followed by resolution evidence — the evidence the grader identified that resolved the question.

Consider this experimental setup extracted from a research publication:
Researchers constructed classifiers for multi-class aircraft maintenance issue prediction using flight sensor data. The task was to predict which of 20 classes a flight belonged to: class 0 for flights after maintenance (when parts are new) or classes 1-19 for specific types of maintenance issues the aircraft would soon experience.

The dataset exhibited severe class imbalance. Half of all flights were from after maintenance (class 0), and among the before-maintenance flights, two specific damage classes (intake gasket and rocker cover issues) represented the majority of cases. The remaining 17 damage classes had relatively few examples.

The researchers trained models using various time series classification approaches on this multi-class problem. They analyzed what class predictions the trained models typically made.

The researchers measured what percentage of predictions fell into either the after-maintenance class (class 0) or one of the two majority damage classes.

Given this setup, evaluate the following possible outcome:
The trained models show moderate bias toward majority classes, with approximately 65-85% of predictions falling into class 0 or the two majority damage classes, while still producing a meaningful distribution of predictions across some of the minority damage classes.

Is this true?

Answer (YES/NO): NO